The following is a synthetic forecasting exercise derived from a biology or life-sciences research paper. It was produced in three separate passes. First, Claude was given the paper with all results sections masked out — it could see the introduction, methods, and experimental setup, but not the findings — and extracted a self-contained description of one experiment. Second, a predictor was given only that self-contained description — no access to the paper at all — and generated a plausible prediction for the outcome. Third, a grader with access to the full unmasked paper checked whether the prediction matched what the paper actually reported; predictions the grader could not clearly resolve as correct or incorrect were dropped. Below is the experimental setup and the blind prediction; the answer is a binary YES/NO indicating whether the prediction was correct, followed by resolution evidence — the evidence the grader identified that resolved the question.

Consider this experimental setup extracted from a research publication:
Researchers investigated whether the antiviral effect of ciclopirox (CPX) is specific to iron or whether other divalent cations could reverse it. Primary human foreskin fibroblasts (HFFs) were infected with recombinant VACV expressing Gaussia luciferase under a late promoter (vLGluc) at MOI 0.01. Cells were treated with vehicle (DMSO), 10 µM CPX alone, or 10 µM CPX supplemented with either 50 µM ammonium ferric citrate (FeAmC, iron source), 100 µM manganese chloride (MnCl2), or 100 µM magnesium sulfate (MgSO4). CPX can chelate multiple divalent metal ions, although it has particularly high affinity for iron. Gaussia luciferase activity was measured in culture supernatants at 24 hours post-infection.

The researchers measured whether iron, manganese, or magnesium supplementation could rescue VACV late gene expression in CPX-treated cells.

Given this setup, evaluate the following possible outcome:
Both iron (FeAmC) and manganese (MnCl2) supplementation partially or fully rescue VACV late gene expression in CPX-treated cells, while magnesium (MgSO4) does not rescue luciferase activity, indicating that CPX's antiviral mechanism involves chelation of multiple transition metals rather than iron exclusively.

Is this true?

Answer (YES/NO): NO